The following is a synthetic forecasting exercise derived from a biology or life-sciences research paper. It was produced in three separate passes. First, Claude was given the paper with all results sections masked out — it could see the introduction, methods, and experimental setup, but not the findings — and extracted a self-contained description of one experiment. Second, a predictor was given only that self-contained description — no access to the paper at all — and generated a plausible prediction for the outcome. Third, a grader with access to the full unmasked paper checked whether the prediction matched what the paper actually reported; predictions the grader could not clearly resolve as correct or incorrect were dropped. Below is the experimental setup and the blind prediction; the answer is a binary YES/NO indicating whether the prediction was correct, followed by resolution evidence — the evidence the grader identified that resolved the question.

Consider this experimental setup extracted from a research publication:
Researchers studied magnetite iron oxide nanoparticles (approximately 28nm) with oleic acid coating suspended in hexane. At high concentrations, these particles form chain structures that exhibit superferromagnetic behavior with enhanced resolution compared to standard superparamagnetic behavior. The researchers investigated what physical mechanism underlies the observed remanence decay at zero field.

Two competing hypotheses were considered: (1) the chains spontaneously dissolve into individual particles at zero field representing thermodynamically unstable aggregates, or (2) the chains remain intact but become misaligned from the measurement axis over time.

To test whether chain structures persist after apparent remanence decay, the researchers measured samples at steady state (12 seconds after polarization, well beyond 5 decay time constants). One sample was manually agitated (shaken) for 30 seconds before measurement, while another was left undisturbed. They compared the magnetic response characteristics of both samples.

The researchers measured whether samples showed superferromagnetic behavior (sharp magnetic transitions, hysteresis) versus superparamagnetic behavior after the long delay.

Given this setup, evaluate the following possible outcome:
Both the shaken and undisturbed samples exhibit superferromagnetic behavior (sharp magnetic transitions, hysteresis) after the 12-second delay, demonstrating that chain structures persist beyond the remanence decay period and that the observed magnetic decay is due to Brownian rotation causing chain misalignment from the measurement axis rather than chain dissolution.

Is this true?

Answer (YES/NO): NO